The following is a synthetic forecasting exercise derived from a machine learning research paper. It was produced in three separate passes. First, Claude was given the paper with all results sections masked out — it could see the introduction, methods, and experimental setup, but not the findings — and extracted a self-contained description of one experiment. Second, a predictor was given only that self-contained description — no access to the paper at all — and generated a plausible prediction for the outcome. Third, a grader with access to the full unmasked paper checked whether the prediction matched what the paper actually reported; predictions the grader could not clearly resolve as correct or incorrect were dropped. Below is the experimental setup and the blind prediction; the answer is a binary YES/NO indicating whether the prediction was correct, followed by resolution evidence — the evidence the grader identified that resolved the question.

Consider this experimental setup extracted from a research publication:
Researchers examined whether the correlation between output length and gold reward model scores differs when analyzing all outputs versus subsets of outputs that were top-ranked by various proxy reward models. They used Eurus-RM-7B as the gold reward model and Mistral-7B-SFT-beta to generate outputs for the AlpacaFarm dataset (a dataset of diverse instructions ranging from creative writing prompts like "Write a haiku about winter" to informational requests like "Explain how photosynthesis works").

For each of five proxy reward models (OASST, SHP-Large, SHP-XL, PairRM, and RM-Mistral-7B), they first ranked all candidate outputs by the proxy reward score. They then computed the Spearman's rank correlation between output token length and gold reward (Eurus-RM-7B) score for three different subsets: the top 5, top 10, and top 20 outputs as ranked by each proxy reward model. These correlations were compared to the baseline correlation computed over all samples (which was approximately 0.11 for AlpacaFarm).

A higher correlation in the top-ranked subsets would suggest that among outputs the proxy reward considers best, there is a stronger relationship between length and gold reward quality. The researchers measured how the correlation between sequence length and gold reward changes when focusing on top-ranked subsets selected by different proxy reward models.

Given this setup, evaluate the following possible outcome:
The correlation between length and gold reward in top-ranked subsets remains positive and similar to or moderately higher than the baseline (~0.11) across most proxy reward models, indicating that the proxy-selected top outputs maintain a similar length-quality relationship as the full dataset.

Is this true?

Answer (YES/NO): NO